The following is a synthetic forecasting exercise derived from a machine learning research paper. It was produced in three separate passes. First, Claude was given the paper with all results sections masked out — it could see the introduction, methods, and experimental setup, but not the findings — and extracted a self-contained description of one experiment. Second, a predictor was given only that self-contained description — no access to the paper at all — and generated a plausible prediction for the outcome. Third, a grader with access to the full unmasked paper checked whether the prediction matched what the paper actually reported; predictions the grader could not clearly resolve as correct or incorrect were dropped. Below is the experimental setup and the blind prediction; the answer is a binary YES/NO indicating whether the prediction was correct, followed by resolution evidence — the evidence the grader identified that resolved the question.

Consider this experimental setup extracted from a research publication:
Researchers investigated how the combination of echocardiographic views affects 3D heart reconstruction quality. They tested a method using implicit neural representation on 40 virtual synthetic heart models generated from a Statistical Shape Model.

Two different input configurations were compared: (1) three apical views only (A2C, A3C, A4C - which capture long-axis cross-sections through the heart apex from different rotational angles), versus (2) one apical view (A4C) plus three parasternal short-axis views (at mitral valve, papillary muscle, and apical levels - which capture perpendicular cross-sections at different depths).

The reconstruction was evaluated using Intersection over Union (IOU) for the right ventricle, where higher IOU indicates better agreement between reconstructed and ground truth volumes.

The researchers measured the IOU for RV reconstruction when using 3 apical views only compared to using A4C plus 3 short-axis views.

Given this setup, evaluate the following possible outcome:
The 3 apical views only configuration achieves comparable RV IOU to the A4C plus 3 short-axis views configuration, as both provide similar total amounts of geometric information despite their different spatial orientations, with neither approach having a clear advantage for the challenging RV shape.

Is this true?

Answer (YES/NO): NO